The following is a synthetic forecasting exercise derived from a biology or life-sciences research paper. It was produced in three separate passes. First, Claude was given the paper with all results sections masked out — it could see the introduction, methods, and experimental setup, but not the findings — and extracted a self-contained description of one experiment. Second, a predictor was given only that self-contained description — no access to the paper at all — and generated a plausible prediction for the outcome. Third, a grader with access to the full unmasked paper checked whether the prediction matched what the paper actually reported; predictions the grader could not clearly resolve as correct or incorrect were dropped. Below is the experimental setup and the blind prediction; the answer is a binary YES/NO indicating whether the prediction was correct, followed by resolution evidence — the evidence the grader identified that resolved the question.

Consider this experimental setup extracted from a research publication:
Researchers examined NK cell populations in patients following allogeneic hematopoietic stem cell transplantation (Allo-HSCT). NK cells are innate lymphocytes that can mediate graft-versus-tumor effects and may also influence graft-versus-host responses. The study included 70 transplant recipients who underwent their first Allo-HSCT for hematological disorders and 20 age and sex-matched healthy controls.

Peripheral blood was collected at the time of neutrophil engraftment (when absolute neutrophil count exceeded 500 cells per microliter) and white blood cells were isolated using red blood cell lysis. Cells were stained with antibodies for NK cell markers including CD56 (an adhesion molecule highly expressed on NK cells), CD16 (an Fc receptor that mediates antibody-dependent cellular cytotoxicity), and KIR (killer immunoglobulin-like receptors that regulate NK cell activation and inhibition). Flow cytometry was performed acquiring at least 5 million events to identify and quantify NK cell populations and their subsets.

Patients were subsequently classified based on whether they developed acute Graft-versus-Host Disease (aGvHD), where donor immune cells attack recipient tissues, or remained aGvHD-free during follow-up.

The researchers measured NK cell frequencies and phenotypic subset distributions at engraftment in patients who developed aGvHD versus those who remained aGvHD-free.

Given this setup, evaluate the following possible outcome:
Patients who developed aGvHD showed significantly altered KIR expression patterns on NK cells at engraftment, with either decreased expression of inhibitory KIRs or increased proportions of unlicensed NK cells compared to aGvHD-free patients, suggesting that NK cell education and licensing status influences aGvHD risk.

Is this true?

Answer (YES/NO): NO